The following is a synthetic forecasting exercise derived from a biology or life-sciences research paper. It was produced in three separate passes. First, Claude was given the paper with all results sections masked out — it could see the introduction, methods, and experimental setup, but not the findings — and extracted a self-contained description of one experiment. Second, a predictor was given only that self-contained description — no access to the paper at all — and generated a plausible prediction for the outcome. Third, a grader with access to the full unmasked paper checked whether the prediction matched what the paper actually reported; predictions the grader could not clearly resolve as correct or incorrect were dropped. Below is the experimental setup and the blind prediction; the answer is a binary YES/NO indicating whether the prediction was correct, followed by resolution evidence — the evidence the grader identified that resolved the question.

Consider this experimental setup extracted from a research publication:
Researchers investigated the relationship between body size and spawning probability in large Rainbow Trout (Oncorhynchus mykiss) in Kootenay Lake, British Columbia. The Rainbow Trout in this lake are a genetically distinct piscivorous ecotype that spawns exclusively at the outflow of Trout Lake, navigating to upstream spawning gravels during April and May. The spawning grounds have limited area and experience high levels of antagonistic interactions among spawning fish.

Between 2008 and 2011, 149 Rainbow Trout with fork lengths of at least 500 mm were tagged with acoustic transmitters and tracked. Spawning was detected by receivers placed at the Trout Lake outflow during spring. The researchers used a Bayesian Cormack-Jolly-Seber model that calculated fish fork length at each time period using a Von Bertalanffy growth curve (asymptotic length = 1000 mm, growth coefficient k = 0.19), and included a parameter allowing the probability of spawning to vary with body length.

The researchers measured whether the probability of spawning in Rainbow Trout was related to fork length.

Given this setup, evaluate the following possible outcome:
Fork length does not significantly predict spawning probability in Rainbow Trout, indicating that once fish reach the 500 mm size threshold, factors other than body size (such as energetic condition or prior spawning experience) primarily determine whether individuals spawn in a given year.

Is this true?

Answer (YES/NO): NO